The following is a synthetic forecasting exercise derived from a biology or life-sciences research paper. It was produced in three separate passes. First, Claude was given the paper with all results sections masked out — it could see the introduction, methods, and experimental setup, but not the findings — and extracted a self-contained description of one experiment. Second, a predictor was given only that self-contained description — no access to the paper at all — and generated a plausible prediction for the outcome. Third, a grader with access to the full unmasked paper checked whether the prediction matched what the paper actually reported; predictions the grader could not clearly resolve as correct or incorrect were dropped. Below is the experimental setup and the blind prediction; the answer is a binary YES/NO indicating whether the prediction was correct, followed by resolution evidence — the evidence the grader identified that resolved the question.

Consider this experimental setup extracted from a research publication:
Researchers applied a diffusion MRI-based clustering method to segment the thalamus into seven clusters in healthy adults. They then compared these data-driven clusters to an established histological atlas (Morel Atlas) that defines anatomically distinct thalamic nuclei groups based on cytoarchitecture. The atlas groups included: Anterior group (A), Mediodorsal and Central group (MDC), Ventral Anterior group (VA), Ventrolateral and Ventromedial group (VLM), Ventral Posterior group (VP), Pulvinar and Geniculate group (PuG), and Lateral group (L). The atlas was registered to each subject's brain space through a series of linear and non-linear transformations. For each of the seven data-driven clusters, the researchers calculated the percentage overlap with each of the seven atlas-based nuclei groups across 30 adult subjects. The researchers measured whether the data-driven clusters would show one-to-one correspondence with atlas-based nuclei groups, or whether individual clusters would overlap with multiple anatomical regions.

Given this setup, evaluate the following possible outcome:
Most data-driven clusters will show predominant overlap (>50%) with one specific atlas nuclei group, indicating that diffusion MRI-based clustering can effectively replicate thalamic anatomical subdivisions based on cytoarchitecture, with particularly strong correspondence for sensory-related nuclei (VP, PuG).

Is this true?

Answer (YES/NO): NO